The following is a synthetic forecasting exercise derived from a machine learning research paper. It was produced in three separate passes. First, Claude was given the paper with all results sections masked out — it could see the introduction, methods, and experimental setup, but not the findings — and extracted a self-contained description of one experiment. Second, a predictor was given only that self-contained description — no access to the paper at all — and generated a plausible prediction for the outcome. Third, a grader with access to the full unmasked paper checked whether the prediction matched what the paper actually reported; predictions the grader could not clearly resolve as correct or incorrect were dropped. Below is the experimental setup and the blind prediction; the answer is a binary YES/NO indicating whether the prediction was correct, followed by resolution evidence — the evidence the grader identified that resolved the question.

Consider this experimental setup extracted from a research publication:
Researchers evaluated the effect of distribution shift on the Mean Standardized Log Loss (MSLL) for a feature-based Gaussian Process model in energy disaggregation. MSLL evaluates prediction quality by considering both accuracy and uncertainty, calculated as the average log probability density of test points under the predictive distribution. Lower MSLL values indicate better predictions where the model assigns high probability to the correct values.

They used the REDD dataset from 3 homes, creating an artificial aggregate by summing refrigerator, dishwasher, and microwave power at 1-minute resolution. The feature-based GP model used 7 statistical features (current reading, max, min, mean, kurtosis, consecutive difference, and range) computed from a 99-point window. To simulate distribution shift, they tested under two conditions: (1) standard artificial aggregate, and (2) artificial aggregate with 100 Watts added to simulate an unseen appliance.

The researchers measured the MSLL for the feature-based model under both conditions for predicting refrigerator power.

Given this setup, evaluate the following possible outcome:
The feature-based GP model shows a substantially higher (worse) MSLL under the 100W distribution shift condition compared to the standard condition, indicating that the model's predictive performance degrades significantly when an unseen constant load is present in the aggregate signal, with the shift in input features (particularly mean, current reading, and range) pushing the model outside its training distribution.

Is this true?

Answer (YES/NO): YES